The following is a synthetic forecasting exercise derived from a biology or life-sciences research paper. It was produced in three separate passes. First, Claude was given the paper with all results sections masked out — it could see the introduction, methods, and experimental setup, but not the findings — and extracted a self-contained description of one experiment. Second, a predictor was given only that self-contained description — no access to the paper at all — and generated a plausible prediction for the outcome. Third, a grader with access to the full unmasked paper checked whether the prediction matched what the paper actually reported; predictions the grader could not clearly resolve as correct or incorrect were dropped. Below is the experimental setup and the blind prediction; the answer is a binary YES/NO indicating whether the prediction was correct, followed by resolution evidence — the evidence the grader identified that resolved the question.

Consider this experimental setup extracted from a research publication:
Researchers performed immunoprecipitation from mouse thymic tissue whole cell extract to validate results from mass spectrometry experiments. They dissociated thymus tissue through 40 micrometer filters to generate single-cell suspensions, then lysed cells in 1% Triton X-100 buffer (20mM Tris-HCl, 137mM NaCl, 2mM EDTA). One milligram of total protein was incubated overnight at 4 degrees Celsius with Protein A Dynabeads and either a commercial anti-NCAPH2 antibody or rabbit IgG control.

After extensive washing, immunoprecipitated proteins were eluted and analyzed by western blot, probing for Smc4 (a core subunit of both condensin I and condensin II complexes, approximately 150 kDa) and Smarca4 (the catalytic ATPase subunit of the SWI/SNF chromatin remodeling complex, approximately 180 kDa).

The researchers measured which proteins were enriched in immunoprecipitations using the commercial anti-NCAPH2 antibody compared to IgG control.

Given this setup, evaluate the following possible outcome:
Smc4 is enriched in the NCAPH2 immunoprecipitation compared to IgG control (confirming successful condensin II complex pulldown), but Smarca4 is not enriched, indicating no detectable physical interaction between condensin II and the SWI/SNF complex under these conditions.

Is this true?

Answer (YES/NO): NO